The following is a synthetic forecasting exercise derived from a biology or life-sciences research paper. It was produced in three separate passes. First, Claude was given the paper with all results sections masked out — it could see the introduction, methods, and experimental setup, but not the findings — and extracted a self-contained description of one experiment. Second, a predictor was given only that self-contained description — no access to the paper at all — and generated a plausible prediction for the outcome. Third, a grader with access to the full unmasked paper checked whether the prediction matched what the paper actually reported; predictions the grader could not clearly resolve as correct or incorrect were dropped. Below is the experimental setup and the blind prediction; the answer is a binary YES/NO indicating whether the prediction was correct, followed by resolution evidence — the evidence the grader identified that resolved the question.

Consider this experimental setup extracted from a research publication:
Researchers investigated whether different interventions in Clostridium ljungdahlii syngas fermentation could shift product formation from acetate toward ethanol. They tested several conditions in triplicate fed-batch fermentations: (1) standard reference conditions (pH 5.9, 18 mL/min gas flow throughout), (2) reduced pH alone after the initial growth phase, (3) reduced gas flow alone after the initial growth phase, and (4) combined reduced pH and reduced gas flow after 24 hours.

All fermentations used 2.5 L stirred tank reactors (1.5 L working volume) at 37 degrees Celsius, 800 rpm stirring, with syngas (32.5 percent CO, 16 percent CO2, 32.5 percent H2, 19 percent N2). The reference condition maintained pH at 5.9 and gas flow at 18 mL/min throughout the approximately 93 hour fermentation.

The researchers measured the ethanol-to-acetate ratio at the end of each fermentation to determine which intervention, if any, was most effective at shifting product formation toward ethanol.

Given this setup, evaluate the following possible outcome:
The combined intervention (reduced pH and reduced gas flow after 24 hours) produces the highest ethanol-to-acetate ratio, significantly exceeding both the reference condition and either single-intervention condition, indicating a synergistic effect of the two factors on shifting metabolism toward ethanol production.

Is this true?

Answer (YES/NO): NO